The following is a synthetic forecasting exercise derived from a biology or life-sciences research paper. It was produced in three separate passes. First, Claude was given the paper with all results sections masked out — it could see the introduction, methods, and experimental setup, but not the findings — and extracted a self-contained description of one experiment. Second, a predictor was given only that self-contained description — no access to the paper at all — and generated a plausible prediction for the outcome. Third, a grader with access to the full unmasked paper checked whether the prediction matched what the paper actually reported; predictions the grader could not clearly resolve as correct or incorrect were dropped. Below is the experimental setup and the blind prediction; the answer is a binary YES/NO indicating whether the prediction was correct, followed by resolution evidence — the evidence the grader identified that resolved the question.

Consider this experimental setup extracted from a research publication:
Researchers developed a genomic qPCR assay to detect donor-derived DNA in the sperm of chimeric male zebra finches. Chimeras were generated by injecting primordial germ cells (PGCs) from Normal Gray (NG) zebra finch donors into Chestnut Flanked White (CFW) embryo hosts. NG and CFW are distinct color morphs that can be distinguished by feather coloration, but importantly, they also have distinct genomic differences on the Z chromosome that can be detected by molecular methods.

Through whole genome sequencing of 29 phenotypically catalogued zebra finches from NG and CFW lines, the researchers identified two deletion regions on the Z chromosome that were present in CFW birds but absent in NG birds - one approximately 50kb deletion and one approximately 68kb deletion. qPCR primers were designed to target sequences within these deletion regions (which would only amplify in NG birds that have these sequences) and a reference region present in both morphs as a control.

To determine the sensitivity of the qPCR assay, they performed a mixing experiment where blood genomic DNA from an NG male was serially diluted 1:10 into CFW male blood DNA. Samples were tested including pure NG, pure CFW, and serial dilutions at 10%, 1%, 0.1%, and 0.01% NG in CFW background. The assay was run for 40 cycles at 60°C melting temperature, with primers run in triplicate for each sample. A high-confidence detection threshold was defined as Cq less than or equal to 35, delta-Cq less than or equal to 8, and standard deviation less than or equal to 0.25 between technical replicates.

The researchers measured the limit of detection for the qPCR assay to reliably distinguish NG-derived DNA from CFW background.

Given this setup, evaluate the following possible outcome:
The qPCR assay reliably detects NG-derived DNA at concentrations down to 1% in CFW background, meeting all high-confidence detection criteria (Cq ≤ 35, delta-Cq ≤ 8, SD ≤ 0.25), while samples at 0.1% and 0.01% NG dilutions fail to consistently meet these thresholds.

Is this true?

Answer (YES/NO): YES